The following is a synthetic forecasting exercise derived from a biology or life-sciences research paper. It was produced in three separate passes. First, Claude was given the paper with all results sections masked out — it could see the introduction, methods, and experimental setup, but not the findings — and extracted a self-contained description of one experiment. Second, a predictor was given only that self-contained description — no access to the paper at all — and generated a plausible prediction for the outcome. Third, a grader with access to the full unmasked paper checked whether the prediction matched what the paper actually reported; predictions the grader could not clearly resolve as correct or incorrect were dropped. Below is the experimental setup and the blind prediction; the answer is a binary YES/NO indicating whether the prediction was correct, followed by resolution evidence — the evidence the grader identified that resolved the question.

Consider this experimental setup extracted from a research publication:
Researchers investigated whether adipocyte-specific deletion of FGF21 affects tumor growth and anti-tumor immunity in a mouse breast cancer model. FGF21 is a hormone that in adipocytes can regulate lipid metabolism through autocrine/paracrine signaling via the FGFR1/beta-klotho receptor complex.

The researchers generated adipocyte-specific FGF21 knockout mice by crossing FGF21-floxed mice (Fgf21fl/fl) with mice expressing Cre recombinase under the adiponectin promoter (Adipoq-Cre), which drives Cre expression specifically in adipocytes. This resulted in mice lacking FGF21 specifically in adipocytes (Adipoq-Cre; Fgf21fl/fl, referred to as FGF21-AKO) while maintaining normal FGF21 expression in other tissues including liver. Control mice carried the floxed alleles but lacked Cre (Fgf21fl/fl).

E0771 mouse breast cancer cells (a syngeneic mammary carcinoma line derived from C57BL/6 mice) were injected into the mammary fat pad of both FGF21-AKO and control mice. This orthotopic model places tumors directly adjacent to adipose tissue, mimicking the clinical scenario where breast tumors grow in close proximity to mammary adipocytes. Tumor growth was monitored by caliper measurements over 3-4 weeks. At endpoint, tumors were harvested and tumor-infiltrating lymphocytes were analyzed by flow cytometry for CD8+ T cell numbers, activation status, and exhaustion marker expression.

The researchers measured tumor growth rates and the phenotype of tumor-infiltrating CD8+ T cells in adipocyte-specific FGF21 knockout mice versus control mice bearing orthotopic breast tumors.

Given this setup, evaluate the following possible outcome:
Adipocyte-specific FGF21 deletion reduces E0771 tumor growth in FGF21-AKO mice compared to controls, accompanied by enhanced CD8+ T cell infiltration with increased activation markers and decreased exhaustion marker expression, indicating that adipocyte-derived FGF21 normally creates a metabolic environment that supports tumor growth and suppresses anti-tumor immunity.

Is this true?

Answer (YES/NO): YES